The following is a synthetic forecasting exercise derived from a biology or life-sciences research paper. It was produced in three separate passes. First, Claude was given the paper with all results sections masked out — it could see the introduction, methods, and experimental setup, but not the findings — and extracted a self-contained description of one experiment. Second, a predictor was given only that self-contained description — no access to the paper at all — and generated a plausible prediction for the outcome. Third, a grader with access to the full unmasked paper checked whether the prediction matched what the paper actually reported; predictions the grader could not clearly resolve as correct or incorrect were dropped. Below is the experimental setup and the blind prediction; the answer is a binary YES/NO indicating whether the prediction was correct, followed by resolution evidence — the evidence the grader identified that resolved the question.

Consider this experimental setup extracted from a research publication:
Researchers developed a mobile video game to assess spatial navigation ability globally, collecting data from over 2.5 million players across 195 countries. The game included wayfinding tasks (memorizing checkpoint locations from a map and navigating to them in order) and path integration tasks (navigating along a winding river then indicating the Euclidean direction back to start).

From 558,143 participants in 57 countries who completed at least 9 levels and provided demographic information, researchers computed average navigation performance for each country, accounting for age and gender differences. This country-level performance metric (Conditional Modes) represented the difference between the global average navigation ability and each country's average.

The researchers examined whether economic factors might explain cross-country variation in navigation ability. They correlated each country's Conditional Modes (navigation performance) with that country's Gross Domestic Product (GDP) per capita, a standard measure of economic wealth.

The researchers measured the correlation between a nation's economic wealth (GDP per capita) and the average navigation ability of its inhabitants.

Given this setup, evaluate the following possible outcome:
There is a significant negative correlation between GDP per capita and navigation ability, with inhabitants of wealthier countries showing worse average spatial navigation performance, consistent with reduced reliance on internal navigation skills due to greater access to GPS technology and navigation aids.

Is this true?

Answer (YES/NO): NO